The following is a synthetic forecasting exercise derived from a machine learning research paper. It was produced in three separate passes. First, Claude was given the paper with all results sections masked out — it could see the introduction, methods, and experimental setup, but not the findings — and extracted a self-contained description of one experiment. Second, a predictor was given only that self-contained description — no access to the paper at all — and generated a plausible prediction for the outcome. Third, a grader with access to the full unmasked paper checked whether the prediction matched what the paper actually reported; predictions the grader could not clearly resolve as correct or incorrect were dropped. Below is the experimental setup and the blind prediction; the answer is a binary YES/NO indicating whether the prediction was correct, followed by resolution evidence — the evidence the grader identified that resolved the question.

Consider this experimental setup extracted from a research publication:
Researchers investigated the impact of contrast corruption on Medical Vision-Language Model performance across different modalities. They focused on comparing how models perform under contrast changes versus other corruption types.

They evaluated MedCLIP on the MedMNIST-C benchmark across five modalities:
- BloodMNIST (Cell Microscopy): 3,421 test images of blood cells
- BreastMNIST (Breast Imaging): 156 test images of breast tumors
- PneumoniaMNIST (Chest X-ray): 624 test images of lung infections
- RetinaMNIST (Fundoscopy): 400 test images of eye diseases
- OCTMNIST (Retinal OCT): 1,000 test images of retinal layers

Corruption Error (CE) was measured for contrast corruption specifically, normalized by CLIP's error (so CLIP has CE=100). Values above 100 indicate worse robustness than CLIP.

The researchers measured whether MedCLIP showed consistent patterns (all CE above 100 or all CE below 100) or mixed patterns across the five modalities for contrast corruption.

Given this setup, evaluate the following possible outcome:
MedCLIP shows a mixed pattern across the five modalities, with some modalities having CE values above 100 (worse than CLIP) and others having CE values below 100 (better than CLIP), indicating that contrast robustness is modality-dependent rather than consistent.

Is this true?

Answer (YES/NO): YES